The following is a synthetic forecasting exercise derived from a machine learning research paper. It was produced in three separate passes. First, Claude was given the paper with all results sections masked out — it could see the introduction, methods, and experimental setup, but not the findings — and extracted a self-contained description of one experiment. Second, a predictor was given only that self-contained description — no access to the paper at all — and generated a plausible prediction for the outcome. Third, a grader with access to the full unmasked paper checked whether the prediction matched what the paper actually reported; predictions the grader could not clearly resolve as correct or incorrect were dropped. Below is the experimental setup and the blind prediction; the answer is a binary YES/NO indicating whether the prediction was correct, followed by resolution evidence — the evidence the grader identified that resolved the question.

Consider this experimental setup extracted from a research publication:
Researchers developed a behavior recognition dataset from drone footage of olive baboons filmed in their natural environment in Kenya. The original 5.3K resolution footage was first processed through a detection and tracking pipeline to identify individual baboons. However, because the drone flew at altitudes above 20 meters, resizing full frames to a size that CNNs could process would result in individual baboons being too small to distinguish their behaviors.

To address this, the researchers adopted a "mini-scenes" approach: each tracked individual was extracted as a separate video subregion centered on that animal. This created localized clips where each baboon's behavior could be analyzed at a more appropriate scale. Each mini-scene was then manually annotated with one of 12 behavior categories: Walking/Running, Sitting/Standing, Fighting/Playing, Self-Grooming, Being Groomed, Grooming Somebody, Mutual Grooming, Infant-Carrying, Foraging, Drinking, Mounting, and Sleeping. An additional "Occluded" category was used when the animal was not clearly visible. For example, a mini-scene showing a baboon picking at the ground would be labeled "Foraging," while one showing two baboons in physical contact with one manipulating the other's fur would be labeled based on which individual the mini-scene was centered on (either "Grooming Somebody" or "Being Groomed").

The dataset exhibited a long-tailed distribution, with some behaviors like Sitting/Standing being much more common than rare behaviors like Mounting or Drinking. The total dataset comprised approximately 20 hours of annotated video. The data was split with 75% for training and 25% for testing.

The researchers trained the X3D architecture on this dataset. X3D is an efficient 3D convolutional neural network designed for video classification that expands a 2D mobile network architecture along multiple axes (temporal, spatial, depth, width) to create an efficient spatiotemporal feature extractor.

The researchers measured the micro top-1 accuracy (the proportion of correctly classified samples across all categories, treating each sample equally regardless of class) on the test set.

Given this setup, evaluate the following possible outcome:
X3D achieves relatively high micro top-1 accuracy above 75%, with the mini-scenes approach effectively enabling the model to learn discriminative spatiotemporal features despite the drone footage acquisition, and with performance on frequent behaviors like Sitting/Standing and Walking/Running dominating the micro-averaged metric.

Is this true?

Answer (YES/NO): NO